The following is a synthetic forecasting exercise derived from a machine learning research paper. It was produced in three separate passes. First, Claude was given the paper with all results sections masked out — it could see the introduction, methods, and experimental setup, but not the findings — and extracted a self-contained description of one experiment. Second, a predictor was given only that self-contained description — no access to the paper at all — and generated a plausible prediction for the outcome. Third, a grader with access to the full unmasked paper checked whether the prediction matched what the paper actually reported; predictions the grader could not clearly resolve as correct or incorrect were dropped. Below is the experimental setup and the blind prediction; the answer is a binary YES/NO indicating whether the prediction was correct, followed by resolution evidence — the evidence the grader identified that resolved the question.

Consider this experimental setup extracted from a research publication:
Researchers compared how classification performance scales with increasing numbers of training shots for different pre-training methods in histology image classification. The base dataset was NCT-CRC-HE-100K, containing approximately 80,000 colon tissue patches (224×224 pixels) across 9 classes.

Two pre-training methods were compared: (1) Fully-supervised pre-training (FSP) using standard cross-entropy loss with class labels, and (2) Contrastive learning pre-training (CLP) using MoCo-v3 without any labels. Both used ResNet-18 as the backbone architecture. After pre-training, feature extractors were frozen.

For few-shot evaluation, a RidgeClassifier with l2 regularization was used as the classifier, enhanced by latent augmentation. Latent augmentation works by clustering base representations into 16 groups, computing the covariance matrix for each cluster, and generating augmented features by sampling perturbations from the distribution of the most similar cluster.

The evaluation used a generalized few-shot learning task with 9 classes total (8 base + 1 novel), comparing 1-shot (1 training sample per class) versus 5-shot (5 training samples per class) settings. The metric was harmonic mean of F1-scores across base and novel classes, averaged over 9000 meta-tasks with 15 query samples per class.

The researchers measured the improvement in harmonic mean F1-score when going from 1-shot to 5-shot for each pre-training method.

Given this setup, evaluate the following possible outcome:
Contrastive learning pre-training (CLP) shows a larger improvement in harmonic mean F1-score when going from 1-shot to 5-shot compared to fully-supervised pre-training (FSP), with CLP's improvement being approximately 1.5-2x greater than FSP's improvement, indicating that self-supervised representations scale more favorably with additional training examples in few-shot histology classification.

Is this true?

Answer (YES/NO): YES